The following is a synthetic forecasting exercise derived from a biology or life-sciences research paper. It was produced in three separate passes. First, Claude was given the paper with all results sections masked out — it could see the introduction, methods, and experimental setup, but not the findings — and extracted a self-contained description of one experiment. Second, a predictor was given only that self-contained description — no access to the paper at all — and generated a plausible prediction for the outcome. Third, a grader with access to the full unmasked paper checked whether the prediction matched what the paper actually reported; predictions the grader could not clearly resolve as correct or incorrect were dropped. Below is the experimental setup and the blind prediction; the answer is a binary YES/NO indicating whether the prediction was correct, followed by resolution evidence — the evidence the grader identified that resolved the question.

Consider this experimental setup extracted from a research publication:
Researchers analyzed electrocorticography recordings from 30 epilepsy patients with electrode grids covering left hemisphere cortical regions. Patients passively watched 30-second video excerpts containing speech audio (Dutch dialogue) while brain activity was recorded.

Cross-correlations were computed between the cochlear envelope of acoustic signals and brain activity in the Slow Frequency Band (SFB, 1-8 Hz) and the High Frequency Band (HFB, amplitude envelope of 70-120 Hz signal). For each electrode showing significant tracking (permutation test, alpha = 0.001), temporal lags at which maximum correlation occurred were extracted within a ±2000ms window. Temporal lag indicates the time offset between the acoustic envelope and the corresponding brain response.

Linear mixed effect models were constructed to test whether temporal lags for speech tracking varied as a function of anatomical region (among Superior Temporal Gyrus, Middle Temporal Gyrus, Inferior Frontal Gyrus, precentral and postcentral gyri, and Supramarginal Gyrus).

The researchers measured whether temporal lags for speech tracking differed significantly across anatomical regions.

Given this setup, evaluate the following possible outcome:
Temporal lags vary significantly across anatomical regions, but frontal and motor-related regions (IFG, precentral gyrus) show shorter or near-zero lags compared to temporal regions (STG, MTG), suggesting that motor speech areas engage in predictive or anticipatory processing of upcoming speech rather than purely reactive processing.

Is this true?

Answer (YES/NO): YES